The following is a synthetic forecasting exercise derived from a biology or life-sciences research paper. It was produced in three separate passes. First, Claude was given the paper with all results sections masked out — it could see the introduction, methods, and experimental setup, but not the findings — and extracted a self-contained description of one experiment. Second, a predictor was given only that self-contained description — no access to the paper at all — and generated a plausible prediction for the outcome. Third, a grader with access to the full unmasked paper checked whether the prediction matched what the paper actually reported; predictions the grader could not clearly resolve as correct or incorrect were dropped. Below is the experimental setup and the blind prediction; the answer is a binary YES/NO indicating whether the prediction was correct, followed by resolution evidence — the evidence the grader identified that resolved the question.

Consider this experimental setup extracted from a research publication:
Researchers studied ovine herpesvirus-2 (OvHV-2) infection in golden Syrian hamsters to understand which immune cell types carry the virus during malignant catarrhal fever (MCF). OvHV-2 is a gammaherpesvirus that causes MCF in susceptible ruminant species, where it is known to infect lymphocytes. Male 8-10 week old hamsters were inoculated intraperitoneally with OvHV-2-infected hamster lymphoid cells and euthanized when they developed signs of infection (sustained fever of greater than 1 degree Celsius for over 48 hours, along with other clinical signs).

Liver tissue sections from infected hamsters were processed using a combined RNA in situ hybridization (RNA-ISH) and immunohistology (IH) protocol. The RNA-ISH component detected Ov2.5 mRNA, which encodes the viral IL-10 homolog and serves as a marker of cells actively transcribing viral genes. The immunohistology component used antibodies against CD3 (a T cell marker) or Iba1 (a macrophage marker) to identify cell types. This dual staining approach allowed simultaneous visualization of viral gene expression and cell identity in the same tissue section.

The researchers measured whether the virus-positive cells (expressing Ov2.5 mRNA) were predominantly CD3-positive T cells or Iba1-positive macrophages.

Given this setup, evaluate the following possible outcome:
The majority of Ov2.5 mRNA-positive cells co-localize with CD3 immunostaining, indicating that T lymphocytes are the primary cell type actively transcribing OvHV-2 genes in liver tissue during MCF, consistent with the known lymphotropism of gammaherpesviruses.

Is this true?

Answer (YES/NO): YES